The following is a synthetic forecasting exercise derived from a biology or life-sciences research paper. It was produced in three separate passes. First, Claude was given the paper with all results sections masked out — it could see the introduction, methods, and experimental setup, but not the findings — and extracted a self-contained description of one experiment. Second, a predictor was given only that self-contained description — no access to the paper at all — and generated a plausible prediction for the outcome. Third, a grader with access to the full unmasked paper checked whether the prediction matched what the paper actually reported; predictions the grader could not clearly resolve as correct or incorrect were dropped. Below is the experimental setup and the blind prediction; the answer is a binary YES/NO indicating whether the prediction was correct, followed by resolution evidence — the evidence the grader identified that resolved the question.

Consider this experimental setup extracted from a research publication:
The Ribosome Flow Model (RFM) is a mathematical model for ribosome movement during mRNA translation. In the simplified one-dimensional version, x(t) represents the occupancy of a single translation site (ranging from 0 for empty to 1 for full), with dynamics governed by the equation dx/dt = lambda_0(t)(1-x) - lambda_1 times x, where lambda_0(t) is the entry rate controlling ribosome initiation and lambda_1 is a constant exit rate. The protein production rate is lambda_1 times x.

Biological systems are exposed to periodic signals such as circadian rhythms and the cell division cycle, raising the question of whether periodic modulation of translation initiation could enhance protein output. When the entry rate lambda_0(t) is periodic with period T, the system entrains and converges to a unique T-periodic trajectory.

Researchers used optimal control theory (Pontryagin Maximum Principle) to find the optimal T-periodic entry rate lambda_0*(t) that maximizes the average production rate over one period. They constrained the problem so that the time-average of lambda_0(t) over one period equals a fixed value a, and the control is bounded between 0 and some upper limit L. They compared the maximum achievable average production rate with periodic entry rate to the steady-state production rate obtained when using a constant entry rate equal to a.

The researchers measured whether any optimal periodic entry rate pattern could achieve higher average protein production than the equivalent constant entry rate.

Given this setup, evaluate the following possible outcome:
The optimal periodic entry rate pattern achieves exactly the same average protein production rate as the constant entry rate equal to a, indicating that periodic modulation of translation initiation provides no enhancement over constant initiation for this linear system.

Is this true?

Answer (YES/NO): NO